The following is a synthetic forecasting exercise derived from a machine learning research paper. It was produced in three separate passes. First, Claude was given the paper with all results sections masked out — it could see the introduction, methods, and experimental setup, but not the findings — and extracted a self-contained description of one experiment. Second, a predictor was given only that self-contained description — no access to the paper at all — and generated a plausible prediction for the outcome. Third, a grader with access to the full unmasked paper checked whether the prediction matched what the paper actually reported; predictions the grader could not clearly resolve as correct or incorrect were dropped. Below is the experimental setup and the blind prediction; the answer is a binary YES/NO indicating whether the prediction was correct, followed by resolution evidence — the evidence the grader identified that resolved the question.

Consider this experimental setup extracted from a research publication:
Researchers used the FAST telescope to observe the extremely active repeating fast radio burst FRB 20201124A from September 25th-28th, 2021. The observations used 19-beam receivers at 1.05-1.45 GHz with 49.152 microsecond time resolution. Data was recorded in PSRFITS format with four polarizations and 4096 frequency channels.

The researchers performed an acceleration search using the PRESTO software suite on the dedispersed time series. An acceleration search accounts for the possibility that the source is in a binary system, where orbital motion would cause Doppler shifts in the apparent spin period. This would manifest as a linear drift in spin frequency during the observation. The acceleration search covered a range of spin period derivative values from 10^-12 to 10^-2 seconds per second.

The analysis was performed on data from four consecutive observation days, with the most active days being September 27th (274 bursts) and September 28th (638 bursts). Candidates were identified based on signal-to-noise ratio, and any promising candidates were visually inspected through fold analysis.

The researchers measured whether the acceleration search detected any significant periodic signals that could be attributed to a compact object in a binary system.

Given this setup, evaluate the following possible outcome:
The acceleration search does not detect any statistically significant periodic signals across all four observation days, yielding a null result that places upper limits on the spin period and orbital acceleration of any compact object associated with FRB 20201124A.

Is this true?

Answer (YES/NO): YES